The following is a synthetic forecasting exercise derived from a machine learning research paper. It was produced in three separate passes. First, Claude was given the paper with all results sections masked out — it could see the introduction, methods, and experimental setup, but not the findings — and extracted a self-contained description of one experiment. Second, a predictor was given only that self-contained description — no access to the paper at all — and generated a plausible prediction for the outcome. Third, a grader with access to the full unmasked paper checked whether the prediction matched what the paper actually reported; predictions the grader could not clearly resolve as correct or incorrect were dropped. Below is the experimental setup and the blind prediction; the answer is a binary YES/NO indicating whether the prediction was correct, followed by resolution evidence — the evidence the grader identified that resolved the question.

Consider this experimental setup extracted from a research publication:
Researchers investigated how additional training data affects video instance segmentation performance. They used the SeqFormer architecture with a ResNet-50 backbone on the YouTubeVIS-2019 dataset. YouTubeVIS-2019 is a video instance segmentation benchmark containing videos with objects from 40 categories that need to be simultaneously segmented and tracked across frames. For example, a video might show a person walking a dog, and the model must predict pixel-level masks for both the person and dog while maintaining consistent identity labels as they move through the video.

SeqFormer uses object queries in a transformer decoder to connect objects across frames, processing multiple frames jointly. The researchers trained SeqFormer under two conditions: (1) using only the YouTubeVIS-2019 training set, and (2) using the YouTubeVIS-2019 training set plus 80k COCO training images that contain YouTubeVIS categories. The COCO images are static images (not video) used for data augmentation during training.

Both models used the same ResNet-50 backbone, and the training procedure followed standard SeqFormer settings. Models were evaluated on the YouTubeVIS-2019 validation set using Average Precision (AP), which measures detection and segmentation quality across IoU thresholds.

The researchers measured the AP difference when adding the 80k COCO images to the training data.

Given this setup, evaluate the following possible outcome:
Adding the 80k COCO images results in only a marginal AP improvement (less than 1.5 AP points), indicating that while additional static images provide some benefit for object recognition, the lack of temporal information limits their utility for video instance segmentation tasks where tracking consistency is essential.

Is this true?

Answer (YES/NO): NO